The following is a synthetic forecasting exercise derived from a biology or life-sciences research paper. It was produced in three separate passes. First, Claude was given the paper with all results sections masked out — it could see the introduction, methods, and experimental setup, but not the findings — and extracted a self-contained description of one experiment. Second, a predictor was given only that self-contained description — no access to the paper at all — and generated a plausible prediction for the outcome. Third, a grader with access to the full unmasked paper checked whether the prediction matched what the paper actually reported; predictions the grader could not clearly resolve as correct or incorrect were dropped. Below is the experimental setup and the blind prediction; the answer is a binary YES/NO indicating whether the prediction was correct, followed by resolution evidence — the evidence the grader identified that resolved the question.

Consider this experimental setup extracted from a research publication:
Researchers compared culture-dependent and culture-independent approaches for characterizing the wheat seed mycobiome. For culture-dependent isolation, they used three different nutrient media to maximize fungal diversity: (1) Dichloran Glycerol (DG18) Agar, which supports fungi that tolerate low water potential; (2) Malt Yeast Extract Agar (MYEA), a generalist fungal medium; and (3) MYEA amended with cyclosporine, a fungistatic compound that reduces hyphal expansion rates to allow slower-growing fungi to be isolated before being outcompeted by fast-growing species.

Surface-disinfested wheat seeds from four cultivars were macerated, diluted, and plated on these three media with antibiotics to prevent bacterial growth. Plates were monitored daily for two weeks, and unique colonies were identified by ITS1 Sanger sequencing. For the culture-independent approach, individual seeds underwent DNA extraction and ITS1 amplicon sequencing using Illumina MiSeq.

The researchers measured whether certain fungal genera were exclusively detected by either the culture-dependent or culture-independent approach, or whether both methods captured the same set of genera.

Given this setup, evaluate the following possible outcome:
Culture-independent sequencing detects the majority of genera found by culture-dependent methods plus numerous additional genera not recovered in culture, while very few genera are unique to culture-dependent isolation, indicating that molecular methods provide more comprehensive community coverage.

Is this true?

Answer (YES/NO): NO